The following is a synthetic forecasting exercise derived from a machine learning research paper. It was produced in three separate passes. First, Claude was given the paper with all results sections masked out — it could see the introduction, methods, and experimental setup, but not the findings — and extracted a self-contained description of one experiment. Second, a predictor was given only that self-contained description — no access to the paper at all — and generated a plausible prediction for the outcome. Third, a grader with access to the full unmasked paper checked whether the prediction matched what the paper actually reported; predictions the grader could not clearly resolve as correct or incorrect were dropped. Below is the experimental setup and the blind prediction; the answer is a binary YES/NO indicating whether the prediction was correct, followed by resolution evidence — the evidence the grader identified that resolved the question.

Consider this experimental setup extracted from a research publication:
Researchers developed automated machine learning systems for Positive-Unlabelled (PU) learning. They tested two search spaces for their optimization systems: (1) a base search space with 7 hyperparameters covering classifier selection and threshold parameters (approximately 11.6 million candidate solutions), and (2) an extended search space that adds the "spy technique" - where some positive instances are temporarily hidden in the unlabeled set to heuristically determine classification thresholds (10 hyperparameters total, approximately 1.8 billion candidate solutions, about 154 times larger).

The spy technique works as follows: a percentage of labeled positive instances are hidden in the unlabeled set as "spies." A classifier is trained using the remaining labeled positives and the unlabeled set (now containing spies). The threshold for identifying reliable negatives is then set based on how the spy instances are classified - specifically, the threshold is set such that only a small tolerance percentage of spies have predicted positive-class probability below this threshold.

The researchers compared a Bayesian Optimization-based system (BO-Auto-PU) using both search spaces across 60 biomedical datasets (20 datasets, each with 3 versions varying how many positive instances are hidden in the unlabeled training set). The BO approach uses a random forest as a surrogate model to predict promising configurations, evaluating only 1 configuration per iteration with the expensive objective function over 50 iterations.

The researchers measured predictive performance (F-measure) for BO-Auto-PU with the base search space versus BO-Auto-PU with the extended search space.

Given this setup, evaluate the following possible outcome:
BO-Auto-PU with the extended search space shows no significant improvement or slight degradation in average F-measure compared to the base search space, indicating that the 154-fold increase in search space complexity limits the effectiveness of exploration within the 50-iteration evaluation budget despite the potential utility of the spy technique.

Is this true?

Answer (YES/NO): NO